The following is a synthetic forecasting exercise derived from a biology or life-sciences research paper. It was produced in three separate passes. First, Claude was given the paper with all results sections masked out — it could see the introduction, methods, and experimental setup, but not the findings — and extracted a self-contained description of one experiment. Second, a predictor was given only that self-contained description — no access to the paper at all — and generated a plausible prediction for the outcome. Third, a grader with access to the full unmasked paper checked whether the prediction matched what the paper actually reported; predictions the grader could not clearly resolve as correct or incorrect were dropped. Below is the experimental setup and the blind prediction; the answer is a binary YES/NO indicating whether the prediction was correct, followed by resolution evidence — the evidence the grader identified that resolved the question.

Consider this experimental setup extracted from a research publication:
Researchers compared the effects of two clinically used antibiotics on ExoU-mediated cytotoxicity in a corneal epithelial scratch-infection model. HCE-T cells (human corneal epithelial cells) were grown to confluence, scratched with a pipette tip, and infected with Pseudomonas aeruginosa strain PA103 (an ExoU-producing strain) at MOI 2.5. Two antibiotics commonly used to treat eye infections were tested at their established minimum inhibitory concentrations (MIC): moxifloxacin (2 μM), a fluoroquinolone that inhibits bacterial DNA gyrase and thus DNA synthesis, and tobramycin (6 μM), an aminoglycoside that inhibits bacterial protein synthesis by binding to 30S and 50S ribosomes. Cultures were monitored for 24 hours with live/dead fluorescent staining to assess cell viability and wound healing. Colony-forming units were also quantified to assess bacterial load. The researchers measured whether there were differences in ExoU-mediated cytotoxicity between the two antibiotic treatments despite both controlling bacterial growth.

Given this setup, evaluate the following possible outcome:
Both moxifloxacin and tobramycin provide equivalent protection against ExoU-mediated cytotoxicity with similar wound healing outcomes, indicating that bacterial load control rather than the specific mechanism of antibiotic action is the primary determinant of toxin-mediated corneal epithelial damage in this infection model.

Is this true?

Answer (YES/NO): NO